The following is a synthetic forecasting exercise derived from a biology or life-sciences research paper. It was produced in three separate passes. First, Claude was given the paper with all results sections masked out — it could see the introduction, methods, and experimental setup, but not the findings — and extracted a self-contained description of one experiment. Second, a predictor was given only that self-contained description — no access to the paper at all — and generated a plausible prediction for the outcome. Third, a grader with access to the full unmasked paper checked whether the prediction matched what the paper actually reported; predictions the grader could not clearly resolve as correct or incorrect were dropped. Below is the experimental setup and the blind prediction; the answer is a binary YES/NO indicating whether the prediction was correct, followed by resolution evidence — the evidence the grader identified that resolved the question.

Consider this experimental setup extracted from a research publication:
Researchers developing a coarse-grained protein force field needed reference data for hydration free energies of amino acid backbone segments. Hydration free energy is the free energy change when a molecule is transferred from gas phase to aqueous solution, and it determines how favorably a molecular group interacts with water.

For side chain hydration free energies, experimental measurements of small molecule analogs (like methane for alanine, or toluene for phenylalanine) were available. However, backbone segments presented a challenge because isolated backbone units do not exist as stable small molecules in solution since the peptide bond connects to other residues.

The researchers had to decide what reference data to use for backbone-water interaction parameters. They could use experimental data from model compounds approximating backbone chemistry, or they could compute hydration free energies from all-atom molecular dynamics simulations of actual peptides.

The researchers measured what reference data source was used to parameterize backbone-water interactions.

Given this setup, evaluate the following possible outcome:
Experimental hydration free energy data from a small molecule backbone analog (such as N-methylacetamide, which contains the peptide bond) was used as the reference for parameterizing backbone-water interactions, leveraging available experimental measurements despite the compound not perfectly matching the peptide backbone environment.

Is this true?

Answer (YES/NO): NO